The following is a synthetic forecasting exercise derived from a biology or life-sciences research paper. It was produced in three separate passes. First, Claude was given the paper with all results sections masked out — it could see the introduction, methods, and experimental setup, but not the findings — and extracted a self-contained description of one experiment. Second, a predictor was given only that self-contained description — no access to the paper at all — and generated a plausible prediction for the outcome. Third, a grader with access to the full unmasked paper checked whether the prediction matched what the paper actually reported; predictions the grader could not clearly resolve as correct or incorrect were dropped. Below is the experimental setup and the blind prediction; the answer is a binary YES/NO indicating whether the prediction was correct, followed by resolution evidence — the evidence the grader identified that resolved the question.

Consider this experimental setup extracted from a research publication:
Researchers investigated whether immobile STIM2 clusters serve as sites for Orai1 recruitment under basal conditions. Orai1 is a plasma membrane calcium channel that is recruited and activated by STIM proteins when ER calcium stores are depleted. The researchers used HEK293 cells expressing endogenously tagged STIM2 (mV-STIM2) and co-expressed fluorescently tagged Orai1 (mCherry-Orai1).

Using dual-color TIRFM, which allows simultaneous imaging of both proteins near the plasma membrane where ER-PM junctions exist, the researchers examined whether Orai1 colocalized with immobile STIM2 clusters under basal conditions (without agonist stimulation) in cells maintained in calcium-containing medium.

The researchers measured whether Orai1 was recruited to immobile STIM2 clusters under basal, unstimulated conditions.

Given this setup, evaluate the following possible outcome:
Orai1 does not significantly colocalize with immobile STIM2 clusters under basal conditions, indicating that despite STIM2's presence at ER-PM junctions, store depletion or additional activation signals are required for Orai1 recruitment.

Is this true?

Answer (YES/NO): NO